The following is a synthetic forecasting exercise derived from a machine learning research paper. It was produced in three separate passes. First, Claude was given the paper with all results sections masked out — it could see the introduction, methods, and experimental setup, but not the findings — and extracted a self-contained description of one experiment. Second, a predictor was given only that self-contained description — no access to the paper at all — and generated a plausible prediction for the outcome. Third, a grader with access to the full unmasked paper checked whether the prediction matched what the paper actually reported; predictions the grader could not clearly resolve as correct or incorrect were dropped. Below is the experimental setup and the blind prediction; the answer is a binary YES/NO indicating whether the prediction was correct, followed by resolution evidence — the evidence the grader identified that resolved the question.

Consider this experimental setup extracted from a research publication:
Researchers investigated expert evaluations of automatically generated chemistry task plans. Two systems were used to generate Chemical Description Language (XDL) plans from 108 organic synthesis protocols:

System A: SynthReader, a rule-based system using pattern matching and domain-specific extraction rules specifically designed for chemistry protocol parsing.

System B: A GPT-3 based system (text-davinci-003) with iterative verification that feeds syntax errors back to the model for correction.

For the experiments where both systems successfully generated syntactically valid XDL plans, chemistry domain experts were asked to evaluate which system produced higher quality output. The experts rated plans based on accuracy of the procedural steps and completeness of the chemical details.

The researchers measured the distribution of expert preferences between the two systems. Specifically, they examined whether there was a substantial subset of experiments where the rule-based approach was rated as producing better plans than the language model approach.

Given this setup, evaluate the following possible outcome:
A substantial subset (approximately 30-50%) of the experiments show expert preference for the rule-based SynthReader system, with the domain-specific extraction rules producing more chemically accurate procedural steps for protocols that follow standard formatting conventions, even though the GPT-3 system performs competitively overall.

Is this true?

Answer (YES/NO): NO